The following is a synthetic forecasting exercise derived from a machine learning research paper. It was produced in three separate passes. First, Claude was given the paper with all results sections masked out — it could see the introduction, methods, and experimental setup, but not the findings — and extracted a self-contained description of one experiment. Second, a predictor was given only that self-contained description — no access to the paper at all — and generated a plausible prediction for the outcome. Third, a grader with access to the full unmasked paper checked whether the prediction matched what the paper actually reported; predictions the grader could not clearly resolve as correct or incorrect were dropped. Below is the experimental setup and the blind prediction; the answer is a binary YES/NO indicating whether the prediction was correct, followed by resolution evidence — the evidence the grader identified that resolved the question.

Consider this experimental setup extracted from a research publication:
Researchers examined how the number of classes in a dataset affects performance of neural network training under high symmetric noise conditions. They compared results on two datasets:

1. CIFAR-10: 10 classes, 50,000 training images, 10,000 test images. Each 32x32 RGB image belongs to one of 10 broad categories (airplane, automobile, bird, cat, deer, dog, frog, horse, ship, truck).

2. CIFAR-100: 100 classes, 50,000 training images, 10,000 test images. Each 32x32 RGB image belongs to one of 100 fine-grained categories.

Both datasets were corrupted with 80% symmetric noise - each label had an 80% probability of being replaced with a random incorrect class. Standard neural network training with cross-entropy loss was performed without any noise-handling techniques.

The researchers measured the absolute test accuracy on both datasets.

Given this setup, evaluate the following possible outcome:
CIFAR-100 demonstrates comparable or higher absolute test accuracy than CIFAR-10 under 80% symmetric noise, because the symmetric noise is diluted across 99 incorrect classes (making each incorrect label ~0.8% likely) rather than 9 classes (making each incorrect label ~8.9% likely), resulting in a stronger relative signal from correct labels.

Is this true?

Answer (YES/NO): NO